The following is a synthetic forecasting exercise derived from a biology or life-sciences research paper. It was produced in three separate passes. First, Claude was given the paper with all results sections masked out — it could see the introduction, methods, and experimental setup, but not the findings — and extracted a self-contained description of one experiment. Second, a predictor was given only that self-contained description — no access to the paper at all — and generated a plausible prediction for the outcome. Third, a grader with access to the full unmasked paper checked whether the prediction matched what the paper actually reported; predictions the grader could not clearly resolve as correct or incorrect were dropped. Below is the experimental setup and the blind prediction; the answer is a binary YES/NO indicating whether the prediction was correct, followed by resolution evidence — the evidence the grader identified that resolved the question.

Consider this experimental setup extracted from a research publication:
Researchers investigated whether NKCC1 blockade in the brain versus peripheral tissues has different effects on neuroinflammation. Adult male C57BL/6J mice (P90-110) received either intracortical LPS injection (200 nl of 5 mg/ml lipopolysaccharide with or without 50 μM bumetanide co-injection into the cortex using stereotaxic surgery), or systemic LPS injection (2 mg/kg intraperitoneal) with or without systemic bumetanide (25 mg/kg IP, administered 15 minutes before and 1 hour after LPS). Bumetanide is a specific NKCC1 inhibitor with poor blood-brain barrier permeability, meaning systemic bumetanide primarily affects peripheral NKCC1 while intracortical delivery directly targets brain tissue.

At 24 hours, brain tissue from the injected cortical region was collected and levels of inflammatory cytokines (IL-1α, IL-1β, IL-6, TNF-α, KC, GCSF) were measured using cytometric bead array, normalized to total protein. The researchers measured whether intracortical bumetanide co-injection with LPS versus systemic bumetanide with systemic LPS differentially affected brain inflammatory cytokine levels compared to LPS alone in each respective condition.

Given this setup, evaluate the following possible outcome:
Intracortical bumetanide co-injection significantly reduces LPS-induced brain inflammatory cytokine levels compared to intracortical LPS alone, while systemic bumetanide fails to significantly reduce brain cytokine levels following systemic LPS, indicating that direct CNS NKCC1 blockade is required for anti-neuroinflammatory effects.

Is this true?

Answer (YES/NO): NO